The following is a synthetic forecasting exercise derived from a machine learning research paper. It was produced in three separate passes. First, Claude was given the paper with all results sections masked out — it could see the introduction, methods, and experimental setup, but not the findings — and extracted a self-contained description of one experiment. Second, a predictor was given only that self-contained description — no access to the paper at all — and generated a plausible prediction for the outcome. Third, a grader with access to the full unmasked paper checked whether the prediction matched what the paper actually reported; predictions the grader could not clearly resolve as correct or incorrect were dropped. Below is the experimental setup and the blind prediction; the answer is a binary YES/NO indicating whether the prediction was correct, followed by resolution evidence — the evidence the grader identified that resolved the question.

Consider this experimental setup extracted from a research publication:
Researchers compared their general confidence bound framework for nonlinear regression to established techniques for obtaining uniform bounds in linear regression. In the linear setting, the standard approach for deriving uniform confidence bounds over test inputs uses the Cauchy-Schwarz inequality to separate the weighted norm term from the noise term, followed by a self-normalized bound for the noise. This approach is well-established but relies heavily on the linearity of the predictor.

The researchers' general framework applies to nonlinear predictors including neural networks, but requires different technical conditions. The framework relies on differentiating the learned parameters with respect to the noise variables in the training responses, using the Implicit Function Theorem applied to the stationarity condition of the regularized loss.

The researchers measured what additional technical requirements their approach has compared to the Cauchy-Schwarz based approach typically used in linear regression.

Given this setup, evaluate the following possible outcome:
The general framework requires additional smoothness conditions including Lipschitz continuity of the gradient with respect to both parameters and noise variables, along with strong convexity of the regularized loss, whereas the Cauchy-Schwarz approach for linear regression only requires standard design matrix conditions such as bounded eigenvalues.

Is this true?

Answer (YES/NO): NO